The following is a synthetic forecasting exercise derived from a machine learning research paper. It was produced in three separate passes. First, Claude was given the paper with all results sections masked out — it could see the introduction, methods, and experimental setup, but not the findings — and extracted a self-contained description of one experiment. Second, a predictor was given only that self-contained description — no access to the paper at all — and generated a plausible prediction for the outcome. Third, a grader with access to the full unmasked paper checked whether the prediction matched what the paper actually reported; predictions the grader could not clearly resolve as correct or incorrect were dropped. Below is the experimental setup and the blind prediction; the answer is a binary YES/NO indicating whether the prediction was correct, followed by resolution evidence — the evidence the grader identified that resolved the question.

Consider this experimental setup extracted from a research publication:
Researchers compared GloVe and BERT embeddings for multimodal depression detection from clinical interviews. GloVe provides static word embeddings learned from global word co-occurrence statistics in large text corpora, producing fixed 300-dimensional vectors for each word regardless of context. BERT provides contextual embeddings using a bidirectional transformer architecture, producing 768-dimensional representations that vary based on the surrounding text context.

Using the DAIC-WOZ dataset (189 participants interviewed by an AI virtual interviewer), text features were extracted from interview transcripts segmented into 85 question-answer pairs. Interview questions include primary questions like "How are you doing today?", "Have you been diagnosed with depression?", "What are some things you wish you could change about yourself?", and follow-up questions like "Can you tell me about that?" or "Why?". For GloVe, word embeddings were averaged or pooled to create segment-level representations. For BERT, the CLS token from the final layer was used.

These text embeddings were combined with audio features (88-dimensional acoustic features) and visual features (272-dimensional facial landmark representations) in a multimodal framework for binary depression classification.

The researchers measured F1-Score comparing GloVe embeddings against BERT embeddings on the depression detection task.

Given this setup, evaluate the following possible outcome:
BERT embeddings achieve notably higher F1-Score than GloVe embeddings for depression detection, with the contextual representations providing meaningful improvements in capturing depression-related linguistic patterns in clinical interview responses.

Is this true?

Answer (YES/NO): YES